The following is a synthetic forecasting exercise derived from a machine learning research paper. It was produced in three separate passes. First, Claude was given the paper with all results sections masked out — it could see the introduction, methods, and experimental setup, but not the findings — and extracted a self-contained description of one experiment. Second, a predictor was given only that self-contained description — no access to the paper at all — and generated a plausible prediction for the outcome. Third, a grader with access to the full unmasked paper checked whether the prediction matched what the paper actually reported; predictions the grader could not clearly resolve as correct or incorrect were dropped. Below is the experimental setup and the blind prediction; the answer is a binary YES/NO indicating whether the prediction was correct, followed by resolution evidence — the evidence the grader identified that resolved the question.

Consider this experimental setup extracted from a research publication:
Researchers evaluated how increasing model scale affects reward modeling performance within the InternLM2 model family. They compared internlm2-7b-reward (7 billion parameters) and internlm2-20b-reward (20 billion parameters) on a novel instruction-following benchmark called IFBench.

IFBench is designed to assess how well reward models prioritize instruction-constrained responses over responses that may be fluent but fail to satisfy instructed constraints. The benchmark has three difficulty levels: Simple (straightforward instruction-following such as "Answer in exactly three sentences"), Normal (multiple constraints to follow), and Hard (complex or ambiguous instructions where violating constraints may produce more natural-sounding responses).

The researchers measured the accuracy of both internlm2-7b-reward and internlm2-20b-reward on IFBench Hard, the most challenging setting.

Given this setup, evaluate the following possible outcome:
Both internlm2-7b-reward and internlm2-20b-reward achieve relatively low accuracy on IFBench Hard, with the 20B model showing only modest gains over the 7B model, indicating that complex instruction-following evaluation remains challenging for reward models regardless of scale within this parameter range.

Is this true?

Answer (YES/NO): YES